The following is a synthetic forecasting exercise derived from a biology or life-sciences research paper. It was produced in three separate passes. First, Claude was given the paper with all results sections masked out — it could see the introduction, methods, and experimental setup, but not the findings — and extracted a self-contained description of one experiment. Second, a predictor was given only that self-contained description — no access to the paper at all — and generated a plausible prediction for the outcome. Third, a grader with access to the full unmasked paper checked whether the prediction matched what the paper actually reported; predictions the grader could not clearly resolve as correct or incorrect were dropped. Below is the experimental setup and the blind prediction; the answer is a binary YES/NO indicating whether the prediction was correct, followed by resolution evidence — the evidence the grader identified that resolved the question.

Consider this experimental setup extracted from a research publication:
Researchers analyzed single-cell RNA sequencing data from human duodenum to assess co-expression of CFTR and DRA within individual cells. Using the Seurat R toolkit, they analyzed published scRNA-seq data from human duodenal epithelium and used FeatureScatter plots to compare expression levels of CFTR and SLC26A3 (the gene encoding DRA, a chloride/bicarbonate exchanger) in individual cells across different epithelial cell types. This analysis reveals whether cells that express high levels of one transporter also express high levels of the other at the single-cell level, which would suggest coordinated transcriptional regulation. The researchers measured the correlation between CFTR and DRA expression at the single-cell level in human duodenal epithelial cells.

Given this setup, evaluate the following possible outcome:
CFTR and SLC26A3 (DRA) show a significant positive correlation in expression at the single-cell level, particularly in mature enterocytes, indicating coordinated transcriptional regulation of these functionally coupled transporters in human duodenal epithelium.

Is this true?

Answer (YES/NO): NO